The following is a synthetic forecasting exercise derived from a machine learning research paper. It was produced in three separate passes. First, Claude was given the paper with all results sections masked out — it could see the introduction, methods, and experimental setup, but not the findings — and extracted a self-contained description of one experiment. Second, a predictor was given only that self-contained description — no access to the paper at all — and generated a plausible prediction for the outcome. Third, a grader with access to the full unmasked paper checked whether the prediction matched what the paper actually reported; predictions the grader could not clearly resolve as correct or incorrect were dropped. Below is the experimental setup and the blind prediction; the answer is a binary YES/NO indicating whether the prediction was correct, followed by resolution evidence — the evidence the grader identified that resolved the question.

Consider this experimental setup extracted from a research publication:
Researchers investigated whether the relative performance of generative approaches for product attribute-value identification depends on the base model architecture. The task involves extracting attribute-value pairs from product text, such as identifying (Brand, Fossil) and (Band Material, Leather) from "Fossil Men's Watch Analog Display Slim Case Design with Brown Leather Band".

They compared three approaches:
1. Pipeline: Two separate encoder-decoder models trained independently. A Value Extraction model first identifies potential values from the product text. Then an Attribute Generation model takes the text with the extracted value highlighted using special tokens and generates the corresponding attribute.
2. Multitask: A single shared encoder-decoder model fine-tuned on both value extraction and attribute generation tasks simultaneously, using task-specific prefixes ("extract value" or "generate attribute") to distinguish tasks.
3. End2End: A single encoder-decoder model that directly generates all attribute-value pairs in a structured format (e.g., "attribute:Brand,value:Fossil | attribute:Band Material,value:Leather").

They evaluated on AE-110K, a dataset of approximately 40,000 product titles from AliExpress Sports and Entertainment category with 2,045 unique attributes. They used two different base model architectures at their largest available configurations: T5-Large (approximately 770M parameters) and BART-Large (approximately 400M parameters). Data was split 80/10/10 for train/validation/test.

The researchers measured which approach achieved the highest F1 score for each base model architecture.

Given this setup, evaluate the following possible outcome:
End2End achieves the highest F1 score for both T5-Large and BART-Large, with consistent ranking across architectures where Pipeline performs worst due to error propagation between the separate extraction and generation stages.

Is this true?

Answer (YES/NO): NO